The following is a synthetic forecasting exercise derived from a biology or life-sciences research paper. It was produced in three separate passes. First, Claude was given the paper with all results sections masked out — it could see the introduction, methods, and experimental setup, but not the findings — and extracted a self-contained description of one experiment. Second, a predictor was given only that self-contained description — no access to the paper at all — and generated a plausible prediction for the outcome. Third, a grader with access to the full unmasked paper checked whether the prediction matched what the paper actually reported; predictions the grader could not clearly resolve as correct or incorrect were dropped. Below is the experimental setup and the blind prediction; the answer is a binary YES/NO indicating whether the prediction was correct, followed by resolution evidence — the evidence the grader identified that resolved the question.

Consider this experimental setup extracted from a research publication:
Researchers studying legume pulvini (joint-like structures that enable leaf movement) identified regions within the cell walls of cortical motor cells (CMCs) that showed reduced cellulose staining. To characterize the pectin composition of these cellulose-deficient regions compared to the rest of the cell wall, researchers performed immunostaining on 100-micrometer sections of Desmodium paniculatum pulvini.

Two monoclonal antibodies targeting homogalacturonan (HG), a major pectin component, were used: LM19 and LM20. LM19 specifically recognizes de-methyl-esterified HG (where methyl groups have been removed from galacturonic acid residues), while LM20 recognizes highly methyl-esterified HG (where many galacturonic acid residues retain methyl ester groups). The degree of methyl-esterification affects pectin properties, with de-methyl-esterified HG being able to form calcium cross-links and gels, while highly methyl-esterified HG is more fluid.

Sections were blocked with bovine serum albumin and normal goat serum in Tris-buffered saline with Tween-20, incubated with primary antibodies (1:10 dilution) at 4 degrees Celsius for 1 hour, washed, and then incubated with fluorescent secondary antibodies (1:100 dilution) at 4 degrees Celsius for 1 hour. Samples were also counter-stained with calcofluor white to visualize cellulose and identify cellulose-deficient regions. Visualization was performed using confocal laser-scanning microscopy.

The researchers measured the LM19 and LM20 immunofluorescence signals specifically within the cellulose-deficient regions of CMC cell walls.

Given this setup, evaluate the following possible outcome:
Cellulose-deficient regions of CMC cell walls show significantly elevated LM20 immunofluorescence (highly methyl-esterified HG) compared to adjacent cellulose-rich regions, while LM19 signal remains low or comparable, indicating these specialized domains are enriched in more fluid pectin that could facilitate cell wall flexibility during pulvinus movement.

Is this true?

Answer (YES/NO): NO